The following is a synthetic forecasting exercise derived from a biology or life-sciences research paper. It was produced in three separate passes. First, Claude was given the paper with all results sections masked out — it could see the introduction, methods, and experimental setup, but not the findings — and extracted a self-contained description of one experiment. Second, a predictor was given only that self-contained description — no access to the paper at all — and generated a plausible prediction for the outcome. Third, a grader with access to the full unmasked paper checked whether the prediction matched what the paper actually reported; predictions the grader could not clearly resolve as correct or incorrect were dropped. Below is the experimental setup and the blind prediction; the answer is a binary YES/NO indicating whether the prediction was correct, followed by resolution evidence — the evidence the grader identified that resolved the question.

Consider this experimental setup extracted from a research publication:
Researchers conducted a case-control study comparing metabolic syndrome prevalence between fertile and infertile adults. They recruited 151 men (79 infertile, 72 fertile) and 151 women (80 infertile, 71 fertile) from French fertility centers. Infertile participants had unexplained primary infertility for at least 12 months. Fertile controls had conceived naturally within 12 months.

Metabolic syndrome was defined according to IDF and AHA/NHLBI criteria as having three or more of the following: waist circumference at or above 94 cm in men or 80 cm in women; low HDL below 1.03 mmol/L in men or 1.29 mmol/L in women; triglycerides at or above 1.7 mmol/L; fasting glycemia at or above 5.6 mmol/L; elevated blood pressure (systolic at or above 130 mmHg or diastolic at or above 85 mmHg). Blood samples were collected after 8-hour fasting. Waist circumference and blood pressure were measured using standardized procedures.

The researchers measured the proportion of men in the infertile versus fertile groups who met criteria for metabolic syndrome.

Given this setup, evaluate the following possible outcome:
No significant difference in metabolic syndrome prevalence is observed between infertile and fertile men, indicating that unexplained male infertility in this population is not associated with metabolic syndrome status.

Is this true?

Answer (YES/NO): NO